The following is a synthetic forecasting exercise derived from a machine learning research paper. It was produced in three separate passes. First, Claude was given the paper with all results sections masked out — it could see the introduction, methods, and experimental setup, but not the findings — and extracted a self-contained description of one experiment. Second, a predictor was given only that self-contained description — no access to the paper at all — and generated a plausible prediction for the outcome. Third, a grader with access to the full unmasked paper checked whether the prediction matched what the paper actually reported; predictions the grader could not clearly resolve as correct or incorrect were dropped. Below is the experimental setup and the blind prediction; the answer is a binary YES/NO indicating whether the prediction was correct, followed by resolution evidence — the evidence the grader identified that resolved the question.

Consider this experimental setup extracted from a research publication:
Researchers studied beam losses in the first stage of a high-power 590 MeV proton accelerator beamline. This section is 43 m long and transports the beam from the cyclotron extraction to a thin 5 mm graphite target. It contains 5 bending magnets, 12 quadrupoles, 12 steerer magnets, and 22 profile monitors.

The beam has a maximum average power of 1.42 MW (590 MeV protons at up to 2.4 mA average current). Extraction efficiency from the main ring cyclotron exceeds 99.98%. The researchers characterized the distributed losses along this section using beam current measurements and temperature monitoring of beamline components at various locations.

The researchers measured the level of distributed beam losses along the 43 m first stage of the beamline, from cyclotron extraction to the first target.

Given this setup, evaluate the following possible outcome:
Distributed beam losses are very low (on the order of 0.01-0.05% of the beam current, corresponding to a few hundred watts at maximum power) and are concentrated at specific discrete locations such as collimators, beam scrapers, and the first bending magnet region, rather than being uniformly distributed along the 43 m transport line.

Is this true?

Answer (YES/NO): NO